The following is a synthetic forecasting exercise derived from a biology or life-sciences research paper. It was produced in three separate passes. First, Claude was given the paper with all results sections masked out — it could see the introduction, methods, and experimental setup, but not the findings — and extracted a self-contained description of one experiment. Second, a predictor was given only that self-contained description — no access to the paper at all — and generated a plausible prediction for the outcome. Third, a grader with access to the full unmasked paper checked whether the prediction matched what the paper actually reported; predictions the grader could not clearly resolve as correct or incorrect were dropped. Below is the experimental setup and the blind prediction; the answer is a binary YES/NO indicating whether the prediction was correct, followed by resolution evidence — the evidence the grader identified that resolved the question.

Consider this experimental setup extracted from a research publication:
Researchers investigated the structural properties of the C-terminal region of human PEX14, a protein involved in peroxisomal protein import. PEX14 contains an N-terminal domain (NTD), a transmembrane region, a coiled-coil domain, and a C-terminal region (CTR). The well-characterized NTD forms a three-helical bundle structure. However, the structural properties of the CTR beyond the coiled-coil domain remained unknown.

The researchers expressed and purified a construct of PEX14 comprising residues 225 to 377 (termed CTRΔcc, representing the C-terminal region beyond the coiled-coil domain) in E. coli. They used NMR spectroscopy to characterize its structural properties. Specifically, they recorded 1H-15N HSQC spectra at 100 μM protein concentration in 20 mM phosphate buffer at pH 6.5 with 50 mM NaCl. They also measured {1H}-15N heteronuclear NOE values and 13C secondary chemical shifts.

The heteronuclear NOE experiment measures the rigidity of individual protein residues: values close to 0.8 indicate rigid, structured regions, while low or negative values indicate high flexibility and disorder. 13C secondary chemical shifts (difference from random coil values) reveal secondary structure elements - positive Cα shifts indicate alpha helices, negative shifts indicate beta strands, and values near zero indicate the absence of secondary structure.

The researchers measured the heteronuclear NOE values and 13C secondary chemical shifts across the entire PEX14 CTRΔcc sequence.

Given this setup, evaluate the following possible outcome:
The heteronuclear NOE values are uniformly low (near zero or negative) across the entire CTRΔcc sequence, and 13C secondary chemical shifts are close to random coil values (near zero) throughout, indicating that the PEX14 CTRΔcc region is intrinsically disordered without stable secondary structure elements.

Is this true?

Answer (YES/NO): YES